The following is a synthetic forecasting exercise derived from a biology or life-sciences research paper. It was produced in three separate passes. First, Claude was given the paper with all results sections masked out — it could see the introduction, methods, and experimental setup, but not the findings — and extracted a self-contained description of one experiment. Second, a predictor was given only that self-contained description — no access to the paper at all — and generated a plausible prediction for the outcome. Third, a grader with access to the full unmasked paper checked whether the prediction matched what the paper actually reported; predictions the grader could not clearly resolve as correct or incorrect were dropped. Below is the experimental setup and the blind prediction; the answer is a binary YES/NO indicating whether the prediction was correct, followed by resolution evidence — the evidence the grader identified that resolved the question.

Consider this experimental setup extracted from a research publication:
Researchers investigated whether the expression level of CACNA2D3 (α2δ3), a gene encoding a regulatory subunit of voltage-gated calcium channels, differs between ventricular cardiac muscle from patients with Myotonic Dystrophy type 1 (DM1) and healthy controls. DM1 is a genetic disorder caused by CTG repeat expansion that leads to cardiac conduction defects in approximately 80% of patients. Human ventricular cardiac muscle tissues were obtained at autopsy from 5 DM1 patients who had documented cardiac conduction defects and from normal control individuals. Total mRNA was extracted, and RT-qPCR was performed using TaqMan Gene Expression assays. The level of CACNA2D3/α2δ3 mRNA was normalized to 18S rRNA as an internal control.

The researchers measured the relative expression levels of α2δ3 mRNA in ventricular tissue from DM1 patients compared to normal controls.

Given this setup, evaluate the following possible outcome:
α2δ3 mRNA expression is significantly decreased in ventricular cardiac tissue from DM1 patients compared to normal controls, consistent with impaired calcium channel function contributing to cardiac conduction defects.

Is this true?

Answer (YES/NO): NO